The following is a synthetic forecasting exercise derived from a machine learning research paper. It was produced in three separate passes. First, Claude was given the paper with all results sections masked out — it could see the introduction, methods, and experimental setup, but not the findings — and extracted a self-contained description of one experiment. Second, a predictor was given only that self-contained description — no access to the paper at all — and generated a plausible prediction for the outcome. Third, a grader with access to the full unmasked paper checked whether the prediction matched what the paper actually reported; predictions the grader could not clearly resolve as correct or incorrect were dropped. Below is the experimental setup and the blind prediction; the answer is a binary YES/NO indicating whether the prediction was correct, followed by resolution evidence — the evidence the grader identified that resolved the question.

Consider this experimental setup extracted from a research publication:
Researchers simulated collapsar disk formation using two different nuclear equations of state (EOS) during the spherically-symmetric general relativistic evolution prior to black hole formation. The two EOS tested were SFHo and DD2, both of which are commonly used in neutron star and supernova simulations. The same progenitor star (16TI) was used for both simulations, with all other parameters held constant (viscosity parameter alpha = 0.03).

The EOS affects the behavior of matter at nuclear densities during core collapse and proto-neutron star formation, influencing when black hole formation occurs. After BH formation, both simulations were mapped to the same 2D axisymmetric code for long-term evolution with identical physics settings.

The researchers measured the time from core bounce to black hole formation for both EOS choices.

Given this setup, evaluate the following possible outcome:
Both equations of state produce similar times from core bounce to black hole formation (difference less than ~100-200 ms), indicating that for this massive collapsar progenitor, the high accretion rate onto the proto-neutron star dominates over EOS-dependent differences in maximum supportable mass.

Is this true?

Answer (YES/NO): NO